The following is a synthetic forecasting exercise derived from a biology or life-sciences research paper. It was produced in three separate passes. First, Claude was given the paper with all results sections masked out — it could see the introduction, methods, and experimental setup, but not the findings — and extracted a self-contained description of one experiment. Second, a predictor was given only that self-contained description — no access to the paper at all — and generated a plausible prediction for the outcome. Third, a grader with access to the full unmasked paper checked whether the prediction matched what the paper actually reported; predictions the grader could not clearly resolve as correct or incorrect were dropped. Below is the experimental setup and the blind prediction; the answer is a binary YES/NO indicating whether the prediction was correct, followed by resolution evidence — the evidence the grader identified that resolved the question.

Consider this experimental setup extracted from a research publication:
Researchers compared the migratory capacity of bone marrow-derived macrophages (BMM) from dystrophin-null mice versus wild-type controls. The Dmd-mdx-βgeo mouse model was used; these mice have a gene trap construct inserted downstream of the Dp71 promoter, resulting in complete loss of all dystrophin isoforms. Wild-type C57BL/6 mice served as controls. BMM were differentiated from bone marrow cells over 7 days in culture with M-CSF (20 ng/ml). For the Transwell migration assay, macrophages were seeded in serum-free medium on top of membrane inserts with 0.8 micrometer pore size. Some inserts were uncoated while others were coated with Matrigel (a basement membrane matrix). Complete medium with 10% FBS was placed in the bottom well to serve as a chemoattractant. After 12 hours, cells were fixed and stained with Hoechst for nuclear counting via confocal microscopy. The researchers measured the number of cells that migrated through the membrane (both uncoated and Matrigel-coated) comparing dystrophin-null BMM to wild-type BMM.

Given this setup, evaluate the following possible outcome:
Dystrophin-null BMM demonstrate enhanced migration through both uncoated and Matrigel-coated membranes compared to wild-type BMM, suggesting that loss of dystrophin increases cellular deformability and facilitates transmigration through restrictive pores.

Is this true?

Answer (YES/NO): NO